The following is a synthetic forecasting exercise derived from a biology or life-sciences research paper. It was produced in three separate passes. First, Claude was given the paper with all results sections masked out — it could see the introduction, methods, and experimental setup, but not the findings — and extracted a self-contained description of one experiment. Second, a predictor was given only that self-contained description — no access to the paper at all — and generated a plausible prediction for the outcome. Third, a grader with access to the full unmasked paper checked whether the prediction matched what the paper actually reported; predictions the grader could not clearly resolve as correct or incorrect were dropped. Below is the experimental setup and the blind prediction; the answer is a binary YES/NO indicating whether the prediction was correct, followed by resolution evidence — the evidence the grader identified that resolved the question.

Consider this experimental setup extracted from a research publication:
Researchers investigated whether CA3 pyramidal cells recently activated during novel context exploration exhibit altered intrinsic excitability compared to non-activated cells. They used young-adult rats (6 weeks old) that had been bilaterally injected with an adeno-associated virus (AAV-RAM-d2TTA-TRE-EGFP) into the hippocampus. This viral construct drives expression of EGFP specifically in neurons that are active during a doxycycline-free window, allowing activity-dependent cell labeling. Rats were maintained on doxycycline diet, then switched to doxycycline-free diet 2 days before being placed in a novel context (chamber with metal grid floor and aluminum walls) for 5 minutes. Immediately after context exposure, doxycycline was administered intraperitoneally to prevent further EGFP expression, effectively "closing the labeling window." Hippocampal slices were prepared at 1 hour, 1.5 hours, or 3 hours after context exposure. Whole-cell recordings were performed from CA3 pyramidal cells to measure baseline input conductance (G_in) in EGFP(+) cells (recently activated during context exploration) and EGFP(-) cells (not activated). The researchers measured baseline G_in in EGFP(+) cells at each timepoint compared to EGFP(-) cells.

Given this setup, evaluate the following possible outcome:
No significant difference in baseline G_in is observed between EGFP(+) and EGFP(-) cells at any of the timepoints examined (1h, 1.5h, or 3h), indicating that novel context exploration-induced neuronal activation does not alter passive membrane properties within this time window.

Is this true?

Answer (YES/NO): NO